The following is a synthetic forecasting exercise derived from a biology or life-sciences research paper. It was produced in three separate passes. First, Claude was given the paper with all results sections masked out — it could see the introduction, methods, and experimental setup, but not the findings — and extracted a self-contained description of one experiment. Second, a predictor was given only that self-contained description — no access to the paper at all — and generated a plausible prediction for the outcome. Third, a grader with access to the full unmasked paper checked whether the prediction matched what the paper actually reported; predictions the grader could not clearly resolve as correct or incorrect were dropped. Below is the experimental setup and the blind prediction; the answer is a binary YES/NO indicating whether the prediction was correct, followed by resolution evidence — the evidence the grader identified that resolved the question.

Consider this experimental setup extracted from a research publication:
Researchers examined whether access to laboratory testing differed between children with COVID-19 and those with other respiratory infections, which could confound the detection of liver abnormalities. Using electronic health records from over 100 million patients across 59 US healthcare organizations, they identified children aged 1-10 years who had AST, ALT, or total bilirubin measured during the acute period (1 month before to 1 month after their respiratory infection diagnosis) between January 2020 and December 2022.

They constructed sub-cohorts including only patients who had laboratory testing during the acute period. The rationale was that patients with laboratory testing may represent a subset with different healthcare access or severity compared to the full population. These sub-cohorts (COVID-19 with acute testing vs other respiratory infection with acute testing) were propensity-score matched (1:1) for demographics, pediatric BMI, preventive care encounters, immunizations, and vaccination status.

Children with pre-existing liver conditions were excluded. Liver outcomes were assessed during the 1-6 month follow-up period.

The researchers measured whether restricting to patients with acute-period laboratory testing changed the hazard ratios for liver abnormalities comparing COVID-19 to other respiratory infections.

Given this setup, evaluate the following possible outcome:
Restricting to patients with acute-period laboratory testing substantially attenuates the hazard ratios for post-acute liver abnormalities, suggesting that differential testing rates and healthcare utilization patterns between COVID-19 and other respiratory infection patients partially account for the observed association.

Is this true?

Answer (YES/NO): NO